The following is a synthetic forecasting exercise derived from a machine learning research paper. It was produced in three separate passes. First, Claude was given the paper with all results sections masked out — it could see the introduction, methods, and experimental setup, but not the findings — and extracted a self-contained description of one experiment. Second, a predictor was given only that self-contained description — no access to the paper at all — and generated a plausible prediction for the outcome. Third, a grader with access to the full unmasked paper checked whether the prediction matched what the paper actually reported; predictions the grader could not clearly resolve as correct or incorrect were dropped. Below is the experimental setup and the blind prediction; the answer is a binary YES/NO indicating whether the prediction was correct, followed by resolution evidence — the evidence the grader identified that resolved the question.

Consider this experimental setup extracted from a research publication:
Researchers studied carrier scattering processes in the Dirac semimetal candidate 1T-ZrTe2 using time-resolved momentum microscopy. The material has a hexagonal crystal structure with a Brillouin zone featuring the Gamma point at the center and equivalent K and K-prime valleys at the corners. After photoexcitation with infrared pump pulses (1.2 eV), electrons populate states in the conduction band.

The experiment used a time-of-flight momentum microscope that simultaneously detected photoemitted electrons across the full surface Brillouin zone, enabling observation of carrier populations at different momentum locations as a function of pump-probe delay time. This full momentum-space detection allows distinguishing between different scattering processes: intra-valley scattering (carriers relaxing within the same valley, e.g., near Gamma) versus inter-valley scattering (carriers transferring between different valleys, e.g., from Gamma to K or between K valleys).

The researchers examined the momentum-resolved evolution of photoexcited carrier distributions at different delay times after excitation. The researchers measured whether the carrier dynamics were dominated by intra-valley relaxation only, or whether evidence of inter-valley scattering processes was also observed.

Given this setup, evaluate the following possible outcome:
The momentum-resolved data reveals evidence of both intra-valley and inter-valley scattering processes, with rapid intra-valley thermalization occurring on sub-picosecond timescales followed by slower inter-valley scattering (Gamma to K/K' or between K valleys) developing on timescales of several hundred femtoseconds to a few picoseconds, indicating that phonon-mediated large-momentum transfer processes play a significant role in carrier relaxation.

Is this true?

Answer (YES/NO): NO